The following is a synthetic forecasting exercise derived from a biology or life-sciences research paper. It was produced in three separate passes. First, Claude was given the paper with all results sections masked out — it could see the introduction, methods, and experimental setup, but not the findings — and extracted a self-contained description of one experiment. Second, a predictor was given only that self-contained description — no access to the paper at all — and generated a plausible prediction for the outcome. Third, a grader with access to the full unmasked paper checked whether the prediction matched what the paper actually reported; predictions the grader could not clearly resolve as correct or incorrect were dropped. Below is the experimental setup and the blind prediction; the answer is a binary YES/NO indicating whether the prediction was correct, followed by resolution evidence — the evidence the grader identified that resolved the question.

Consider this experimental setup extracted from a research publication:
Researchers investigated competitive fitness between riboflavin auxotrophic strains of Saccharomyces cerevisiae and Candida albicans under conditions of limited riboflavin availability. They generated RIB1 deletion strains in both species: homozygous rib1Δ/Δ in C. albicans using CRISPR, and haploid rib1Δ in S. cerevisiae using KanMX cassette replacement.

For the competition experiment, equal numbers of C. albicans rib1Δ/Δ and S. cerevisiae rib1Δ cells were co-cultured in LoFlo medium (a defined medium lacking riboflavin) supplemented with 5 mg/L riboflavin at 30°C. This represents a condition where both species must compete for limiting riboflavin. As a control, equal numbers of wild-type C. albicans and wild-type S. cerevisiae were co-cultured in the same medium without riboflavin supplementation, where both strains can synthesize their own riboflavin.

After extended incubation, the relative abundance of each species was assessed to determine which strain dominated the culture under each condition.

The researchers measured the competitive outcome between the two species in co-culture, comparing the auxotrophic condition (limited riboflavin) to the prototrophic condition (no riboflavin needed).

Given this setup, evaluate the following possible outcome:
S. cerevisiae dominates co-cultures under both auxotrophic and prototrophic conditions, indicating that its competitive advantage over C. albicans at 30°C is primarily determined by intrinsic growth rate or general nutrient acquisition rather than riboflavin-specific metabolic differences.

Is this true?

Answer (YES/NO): NO